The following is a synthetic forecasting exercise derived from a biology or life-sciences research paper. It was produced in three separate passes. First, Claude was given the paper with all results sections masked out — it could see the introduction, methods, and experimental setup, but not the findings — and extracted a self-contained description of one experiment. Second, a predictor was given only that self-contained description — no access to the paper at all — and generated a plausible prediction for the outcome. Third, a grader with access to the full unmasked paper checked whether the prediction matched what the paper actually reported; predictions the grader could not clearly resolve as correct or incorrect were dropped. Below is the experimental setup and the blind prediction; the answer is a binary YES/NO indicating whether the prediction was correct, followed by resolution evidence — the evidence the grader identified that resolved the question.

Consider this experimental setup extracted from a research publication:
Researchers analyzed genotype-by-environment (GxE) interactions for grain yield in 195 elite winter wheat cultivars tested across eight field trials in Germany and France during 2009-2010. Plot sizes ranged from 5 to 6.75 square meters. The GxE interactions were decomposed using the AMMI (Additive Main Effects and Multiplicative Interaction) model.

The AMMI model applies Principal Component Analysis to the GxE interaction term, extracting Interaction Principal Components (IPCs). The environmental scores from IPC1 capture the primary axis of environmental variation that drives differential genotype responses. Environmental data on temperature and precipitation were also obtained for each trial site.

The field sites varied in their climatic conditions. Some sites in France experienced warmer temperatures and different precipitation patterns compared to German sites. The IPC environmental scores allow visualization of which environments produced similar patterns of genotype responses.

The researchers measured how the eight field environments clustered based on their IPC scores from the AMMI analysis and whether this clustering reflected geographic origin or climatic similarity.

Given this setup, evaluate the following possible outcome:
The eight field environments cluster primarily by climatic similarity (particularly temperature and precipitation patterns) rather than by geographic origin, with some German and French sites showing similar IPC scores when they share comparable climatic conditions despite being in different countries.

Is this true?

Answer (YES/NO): NO